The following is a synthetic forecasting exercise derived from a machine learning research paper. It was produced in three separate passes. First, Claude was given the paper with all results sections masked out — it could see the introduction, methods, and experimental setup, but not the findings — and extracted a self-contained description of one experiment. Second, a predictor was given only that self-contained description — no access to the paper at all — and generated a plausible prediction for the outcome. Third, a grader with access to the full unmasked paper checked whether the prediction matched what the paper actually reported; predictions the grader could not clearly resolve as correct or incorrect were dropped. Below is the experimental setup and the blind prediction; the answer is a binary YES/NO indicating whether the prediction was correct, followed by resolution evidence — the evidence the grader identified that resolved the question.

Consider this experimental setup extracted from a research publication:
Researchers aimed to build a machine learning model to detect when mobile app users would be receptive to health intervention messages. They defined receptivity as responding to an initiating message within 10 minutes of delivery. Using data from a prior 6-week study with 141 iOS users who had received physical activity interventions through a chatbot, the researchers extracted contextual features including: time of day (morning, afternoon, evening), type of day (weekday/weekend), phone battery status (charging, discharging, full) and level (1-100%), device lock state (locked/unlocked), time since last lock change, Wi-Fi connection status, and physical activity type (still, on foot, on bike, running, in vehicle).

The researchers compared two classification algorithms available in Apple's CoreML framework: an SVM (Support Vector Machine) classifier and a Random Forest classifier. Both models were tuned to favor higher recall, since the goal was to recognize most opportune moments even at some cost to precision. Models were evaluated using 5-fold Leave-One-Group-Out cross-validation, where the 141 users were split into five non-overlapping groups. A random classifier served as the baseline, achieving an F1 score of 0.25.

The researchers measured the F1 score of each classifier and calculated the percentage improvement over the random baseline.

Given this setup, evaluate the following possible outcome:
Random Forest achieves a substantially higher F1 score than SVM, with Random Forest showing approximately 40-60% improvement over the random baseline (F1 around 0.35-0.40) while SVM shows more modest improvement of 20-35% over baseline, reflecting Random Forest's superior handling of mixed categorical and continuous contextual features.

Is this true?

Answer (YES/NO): NO